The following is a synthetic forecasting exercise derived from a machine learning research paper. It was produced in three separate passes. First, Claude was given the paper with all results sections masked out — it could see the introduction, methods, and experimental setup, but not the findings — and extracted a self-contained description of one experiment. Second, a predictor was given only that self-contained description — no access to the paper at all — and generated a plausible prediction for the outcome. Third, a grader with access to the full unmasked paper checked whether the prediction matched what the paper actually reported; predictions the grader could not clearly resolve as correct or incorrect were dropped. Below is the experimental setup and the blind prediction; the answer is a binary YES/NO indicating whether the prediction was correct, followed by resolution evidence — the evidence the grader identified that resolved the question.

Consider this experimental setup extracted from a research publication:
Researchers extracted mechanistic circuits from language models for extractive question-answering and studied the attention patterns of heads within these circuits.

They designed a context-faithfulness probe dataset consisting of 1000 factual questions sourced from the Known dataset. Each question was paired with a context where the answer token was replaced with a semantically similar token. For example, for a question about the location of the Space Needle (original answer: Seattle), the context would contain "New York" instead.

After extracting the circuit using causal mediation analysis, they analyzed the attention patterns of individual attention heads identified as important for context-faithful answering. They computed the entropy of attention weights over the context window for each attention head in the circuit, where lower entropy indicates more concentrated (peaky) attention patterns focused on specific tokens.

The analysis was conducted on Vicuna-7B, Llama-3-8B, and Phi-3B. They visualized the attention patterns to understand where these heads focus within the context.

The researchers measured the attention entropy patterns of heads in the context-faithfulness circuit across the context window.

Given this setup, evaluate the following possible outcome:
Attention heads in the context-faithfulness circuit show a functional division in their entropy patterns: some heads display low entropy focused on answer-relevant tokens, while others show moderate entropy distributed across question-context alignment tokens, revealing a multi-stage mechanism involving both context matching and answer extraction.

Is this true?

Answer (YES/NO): NO